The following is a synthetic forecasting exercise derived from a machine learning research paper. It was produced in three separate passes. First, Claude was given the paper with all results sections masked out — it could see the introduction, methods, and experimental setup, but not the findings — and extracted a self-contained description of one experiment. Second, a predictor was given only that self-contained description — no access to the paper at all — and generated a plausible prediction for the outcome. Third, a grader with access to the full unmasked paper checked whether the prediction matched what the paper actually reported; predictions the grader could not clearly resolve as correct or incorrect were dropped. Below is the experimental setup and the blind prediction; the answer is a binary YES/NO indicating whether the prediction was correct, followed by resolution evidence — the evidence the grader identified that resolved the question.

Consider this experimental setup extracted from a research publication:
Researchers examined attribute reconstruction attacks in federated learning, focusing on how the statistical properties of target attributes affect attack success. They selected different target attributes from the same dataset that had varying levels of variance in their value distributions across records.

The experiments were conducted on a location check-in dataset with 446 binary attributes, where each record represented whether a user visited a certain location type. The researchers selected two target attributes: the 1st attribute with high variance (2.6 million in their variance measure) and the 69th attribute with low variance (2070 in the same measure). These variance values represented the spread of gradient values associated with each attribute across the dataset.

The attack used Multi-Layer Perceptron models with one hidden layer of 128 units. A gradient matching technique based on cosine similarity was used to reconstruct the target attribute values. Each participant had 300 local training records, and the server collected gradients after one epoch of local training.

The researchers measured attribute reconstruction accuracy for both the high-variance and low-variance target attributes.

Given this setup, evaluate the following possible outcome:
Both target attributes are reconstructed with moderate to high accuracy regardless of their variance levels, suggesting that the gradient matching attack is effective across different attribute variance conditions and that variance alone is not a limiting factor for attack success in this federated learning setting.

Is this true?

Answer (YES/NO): NO